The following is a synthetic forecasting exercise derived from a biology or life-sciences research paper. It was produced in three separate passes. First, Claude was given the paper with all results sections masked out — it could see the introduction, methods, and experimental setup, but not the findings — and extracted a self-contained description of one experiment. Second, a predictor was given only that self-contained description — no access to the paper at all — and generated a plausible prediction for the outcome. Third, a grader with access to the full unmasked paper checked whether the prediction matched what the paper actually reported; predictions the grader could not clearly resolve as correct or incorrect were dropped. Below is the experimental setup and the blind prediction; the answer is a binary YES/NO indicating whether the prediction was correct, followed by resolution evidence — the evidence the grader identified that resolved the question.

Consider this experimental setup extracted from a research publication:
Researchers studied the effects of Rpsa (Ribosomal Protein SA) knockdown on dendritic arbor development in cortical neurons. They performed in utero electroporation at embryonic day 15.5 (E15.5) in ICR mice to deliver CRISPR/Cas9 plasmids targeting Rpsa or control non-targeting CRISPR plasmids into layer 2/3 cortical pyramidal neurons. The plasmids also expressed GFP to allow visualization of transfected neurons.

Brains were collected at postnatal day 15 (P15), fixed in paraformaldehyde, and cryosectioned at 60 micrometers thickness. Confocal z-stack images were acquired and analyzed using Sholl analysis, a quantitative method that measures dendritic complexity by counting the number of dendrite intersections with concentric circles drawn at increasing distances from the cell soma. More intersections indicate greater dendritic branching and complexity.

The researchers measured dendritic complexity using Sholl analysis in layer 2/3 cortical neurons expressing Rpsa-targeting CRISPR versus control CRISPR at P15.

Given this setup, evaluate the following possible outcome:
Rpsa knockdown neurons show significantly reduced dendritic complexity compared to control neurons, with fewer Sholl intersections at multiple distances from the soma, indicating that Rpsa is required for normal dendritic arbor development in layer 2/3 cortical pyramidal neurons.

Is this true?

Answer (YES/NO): YES